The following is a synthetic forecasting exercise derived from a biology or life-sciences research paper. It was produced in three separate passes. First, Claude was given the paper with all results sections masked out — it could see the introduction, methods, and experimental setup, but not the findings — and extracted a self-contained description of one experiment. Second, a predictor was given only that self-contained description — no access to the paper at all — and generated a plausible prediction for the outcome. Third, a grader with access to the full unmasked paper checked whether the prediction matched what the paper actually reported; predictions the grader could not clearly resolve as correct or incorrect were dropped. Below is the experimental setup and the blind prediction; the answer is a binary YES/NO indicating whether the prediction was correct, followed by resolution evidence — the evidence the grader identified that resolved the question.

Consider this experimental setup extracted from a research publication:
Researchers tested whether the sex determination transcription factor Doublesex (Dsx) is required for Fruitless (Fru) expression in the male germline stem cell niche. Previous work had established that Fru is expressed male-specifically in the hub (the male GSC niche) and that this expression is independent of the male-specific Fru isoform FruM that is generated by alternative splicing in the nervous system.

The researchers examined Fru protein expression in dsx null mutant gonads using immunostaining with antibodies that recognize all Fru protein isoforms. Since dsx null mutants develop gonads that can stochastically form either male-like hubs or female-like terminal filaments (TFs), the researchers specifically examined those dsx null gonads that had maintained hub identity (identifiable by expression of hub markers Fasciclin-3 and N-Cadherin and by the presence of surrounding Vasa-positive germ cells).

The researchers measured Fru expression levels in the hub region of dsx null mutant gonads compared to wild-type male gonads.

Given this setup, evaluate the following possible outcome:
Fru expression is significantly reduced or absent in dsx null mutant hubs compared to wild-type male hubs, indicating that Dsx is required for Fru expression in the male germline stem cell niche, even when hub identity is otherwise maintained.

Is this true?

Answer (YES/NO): YES